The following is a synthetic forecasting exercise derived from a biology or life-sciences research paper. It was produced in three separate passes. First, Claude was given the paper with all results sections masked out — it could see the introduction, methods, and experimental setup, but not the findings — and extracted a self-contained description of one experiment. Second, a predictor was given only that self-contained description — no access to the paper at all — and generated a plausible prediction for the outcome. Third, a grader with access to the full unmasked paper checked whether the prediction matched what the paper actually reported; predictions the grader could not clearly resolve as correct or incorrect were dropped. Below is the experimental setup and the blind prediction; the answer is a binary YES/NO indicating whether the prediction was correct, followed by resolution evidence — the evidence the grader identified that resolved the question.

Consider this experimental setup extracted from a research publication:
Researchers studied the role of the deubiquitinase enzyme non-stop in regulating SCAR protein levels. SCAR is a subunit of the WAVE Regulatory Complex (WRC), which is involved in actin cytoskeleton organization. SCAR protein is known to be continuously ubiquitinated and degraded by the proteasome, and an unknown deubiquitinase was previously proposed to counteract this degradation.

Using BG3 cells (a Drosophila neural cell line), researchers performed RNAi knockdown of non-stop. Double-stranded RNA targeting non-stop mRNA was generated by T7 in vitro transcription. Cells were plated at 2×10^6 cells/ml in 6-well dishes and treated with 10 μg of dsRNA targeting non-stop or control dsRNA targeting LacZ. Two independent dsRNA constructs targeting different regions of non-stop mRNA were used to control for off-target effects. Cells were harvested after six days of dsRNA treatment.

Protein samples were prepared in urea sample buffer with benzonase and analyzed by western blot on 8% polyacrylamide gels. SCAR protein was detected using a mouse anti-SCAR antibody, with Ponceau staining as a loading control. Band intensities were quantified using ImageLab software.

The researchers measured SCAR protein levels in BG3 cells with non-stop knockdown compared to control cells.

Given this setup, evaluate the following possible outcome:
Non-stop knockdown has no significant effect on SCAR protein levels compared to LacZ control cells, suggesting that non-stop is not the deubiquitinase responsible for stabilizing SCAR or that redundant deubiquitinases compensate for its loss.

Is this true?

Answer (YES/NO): NO